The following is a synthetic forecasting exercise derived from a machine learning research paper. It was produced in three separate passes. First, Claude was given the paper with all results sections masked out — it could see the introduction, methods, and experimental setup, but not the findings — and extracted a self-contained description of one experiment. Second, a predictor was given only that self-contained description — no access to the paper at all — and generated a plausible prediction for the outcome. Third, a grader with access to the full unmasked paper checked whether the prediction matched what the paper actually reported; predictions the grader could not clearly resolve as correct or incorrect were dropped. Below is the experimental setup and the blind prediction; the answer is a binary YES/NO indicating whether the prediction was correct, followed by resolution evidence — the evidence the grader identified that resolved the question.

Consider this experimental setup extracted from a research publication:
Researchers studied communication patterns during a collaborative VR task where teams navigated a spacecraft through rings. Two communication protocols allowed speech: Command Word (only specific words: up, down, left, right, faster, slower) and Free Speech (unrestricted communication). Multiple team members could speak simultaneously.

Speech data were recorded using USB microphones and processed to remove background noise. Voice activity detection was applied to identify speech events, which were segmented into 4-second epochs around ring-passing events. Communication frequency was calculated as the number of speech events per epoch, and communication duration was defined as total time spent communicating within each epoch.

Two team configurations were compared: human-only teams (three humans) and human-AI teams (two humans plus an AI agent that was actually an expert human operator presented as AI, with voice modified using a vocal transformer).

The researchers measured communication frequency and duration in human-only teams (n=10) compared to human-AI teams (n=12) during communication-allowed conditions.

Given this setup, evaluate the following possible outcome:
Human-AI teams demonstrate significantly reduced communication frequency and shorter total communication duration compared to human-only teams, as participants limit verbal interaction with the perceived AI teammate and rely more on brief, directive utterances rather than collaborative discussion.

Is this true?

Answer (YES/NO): YES